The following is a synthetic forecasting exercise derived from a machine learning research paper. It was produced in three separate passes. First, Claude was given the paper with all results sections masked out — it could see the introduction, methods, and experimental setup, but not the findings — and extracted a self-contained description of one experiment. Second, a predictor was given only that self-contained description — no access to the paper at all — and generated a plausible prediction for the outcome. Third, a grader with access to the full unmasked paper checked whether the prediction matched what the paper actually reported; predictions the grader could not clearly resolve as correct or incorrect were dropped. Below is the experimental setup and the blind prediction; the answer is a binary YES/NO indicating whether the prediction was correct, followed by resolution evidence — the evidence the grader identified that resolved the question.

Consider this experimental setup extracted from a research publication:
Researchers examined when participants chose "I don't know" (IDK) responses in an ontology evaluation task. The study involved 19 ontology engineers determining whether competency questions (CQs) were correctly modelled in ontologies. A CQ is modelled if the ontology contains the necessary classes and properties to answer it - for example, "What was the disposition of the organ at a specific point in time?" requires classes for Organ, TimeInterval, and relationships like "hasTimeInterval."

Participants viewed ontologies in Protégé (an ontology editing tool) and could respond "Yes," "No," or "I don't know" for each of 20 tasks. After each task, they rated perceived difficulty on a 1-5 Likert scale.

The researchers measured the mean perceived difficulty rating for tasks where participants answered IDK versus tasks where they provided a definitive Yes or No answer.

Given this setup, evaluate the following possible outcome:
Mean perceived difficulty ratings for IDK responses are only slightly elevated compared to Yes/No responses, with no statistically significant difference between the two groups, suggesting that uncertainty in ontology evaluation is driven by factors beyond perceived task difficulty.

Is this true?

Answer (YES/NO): NO